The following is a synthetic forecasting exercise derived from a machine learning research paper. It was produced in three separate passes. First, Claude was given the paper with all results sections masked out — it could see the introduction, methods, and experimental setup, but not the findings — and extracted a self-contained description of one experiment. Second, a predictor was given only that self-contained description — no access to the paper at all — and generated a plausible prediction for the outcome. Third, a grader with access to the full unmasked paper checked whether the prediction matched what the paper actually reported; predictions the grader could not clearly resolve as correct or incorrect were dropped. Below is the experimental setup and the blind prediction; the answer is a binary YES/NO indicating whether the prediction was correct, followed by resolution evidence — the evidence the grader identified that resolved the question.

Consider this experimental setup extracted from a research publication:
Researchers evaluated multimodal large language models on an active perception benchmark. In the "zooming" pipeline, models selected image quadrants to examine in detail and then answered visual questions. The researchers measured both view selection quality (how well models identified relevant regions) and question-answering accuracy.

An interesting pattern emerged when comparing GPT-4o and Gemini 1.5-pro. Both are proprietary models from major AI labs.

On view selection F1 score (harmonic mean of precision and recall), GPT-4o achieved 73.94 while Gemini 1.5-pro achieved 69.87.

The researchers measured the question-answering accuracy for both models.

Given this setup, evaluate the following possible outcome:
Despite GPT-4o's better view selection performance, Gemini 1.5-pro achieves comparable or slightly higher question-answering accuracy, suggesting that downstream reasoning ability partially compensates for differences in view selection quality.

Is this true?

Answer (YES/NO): YES